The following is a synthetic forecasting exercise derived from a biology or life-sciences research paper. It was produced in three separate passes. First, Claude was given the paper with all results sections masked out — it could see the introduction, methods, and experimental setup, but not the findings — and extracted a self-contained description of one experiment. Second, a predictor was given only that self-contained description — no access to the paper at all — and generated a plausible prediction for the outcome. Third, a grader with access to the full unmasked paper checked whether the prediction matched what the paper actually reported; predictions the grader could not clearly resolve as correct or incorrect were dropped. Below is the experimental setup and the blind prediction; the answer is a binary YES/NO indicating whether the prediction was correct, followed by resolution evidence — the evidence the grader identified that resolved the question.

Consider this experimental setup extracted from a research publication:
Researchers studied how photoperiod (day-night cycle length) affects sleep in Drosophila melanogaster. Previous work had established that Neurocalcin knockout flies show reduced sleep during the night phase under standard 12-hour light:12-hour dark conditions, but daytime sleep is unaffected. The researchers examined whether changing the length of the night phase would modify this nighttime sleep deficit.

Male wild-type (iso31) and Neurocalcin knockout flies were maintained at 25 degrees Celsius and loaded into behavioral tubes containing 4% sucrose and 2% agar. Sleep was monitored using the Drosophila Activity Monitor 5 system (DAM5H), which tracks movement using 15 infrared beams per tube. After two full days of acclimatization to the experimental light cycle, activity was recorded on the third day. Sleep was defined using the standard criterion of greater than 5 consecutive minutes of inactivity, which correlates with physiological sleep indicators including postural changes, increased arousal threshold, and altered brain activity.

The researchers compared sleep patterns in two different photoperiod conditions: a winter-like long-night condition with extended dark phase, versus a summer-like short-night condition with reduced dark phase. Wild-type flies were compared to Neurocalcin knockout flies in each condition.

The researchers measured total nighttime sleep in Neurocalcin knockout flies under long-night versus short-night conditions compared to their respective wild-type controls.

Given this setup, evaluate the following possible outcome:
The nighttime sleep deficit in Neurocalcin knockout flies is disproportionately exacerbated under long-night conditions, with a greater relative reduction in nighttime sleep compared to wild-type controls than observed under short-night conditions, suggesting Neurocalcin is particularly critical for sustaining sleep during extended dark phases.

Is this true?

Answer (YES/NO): YES